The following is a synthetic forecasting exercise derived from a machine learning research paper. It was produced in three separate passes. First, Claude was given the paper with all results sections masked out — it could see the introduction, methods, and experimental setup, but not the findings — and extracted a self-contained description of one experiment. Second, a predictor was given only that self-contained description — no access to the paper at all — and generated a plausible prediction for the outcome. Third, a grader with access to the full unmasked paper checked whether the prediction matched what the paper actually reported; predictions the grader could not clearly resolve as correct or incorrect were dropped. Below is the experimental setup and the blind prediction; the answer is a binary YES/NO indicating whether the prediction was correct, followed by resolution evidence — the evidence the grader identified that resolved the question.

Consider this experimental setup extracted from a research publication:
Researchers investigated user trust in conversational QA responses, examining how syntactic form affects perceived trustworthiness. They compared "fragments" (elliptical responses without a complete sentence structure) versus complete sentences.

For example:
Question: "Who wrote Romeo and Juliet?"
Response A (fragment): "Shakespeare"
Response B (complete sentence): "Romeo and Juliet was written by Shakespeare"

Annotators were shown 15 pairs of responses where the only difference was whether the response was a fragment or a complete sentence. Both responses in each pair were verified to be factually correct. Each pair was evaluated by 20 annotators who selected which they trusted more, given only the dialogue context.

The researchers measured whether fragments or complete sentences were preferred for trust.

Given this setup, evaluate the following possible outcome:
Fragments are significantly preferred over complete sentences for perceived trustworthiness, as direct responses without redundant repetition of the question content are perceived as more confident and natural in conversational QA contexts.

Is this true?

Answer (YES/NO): NO